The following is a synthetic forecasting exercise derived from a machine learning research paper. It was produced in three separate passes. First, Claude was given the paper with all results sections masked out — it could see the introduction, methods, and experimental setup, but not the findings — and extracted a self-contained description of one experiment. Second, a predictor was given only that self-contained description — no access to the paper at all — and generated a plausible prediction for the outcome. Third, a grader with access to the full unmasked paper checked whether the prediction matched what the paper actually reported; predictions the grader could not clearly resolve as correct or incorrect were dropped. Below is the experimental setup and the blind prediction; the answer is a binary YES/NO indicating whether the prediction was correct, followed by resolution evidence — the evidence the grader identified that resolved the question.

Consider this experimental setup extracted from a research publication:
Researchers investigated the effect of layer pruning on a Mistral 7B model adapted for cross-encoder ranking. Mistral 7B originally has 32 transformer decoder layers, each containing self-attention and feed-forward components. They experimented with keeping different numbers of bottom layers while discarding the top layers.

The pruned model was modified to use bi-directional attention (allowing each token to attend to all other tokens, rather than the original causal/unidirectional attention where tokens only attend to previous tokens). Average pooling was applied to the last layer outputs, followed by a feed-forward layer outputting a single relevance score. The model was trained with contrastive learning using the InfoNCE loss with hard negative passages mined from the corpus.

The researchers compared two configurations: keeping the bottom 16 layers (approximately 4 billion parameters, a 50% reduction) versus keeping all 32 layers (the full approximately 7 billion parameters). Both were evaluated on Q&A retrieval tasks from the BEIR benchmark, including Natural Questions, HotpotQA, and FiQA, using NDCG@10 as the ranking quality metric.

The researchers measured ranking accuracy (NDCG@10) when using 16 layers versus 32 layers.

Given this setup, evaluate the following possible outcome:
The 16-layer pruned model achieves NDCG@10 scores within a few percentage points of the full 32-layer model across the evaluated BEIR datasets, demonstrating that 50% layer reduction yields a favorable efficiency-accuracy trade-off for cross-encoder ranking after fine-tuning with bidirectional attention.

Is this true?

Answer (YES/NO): YES